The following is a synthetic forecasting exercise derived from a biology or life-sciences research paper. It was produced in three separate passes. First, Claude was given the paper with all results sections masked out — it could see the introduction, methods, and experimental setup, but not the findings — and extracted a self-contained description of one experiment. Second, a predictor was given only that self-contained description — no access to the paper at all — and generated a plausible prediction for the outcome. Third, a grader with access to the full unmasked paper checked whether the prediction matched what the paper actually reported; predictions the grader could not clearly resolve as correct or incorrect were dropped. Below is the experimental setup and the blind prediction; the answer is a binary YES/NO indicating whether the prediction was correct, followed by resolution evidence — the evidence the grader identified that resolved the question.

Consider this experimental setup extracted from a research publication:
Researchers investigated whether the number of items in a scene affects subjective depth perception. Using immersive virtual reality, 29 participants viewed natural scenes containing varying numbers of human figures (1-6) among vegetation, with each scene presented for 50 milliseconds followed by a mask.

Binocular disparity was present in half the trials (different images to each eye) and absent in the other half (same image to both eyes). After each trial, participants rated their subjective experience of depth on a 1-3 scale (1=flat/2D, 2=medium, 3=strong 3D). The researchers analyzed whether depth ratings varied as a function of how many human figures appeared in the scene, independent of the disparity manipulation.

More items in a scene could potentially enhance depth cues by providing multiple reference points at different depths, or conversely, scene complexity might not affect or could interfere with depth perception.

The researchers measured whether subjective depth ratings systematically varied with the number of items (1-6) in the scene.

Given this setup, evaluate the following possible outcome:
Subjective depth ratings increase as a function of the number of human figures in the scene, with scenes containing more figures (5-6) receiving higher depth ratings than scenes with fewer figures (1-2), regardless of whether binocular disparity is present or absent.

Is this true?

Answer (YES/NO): YES